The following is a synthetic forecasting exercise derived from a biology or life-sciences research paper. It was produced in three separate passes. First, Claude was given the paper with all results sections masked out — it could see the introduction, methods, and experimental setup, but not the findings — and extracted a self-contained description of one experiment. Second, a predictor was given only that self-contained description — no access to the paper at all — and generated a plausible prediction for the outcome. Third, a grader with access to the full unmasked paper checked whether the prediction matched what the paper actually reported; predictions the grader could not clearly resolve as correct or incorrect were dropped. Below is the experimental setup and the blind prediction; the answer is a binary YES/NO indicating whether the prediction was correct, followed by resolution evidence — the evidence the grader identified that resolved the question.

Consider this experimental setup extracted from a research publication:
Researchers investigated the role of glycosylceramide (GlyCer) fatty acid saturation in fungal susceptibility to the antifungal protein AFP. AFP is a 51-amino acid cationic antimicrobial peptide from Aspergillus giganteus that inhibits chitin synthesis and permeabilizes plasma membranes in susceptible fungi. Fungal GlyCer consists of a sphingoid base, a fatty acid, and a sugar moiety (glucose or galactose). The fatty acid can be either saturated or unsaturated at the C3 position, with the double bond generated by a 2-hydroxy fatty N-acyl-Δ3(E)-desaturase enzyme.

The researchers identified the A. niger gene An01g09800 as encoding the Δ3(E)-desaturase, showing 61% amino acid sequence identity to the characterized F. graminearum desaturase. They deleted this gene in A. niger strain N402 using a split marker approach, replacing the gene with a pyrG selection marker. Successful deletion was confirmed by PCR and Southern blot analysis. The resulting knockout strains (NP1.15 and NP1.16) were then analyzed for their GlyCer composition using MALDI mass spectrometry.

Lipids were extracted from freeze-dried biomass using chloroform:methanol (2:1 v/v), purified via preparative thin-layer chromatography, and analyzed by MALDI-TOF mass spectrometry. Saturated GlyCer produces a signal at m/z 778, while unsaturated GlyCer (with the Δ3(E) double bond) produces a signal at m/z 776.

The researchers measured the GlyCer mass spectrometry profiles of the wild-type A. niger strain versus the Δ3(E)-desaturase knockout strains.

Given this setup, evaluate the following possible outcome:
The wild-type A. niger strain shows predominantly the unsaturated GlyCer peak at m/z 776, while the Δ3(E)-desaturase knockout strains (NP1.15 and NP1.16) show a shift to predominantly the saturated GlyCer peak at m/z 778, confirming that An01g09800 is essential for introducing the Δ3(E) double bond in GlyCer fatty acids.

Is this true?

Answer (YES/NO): YES